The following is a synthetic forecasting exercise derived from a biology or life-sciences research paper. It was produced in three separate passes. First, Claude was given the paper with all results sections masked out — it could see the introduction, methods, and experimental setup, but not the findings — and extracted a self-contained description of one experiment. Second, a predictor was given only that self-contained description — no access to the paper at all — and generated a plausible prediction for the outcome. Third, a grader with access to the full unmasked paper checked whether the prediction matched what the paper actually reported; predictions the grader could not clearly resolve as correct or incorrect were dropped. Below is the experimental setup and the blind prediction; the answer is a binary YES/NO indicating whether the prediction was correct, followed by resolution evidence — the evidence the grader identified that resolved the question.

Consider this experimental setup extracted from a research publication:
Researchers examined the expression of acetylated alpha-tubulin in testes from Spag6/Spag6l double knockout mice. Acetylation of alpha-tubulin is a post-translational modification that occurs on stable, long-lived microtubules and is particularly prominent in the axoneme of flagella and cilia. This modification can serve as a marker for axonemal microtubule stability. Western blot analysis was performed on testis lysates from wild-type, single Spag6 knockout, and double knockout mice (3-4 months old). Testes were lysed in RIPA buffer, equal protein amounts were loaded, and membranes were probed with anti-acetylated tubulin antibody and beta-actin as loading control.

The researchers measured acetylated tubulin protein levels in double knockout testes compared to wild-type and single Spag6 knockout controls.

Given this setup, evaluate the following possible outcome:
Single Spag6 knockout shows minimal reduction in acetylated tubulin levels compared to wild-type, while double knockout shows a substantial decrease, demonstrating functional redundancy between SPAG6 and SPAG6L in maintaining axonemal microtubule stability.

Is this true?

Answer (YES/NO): NO